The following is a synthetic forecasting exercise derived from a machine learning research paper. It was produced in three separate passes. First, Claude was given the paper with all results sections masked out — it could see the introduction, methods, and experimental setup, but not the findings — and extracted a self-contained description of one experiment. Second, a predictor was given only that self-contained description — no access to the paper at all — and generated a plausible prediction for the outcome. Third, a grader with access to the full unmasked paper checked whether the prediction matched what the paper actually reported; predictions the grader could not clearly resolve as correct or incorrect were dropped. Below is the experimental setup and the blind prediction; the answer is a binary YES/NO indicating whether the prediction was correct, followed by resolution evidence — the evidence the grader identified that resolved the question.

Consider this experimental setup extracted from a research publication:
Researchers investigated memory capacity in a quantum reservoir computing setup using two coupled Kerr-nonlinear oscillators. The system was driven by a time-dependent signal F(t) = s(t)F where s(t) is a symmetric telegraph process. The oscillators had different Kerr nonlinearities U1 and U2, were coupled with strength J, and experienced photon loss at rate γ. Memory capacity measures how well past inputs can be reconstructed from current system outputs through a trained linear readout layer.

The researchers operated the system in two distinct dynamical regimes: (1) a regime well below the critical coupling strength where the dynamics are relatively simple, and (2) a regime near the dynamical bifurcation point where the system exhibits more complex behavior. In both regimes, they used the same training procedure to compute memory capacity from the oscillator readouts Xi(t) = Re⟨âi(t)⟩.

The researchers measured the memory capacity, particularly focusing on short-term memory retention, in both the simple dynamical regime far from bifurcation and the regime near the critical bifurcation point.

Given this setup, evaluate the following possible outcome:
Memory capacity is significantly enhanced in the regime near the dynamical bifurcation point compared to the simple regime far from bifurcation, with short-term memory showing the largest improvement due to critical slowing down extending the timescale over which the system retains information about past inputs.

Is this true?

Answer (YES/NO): NO